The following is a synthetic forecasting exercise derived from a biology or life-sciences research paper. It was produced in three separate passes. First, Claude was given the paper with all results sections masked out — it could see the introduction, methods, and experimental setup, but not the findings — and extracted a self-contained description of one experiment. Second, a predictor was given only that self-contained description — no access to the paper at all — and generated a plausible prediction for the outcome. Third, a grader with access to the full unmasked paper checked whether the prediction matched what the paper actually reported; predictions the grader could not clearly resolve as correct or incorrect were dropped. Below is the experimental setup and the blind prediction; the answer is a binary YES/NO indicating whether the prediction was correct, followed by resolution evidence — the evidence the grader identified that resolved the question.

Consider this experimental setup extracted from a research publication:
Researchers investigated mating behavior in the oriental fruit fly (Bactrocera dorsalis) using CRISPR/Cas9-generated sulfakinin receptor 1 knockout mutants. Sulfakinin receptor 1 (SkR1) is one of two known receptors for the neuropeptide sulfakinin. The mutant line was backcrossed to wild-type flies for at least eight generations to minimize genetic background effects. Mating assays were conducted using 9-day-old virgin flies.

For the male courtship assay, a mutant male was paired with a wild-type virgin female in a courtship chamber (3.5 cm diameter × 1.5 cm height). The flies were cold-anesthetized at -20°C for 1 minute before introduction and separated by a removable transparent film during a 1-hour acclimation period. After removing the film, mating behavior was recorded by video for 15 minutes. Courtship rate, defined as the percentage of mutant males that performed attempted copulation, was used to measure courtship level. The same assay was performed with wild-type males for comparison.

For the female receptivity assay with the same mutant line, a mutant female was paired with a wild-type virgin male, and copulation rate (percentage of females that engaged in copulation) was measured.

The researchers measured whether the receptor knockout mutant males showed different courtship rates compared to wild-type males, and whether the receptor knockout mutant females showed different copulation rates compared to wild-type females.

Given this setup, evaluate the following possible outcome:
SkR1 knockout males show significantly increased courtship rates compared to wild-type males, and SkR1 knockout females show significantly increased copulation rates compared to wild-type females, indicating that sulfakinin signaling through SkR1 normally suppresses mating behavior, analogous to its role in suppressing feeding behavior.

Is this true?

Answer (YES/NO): YES